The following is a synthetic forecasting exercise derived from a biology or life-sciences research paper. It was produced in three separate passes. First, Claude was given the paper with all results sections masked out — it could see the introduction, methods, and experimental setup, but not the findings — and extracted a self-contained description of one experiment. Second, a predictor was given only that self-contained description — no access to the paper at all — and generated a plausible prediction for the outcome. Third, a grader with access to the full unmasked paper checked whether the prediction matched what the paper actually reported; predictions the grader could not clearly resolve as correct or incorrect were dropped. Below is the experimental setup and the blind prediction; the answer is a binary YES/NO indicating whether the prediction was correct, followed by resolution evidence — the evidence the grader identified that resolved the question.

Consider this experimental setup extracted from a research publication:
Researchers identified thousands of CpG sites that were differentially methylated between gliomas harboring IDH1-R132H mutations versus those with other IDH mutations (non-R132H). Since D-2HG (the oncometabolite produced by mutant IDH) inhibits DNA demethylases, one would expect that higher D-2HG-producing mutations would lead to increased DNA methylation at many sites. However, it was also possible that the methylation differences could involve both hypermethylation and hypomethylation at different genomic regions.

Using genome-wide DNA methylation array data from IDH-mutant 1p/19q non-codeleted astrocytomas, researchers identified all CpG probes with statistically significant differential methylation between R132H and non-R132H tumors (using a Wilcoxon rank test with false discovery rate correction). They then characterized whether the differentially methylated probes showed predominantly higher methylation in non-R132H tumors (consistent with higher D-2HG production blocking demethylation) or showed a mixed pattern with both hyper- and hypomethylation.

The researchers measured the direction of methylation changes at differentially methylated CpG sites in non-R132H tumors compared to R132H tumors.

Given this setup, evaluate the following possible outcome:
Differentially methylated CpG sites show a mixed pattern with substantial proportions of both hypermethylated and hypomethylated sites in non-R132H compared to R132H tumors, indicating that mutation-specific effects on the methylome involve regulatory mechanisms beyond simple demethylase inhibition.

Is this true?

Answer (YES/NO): NO